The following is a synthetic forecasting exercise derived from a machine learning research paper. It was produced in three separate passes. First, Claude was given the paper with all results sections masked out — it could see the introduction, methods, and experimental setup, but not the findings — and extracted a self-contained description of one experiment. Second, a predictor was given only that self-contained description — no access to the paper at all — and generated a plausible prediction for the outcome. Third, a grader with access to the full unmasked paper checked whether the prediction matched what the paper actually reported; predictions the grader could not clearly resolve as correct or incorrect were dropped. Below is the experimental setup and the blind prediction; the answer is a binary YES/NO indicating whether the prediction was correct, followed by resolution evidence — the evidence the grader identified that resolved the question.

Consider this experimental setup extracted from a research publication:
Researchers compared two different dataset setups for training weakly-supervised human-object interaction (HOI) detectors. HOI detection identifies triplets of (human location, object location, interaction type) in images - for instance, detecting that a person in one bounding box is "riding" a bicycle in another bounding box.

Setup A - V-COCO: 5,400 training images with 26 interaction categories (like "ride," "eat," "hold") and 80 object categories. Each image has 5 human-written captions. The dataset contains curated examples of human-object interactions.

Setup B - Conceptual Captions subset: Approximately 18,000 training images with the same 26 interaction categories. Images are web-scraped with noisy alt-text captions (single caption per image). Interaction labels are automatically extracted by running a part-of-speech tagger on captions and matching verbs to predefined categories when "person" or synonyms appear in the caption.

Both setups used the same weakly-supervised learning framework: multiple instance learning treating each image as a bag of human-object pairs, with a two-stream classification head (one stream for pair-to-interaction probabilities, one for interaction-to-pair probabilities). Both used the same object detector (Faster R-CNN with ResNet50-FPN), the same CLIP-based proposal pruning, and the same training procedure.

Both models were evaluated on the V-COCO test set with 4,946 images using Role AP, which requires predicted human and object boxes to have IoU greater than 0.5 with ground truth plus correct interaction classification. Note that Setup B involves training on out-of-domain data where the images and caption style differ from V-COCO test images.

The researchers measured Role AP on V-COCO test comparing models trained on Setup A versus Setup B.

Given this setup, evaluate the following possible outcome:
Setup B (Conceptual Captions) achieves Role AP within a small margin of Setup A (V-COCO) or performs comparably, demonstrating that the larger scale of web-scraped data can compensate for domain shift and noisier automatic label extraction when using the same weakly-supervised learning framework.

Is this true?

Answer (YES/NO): NO